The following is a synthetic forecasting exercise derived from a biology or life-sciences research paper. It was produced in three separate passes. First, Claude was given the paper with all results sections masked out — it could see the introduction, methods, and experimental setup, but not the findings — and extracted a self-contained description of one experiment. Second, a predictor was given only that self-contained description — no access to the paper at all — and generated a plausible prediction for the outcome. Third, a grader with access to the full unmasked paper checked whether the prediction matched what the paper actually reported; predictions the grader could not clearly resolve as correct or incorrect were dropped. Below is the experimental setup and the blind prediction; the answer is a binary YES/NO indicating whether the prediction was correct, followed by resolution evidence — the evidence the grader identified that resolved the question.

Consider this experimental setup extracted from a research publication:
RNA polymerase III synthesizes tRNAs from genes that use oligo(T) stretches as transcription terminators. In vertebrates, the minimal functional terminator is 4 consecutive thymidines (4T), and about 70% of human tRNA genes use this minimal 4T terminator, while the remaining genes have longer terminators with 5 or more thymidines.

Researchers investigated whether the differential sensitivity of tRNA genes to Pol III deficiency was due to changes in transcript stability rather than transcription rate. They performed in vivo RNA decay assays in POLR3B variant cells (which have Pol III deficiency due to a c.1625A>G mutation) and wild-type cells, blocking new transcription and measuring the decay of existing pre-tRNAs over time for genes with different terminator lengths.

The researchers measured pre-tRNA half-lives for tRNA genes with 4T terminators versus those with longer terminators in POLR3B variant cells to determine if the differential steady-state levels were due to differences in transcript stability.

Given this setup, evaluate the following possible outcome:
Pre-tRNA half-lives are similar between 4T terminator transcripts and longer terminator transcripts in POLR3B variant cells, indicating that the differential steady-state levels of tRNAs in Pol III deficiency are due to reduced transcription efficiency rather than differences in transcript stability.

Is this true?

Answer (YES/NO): YES